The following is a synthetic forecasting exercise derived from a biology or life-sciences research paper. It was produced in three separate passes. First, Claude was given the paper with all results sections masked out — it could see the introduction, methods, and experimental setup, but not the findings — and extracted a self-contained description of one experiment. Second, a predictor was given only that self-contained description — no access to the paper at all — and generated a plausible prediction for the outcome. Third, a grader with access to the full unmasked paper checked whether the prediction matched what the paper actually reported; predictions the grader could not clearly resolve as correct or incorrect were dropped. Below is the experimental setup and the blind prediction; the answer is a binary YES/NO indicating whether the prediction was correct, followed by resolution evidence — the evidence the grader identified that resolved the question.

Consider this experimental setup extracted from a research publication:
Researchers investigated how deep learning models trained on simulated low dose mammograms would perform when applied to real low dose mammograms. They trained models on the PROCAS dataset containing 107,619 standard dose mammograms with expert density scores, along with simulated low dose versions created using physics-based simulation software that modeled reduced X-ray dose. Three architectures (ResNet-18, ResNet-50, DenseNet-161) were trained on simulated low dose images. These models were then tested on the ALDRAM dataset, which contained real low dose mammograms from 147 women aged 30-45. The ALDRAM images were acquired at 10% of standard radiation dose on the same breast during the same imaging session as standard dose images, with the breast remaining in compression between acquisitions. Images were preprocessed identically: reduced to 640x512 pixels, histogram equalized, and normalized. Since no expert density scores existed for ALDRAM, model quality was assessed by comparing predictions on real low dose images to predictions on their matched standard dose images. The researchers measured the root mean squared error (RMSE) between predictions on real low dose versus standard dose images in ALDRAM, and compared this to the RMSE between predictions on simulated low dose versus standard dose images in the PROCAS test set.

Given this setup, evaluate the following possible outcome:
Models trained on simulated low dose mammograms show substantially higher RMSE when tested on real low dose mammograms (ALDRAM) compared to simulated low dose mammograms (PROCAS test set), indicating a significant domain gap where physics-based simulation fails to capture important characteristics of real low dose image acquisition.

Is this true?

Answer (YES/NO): NO